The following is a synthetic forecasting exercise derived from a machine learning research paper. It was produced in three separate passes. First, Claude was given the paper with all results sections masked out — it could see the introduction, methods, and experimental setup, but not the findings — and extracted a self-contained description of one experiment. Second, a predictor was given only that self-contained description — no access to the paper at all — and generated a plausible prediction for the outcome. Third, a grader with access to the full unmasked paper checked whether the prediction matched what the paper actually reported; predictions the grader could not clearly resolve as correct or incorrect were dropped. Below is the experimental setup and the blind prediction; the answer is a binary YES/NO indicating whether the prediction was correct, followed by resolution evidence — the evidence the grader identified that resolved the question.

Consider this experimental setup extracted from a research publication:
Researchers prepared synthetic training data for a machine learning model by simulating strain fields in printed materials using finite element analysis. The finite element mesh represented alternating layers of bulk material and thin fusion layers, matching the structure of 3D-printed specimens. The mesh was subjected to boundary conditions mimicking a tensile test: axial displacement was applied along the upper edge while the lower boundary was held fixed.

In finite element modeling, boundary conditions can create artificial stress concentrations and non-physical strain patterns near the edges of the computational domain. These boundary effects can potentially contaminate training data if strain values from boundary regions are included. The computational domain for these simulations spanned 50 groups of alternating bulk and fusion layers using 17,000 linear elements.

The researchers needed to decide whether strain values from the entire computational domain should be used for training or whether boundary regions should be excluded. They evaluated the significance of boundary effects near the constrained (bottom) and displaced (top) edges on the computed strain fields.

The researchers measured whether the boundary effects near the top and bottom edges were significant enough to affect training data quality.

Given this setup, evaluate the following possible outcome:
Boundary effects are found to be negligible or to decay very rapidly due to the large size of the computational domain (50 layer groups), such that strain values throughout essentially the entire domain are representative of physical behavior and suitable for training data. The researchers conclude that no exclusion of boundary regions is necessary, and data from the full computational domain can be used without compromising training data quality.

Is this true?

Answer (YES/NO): NO